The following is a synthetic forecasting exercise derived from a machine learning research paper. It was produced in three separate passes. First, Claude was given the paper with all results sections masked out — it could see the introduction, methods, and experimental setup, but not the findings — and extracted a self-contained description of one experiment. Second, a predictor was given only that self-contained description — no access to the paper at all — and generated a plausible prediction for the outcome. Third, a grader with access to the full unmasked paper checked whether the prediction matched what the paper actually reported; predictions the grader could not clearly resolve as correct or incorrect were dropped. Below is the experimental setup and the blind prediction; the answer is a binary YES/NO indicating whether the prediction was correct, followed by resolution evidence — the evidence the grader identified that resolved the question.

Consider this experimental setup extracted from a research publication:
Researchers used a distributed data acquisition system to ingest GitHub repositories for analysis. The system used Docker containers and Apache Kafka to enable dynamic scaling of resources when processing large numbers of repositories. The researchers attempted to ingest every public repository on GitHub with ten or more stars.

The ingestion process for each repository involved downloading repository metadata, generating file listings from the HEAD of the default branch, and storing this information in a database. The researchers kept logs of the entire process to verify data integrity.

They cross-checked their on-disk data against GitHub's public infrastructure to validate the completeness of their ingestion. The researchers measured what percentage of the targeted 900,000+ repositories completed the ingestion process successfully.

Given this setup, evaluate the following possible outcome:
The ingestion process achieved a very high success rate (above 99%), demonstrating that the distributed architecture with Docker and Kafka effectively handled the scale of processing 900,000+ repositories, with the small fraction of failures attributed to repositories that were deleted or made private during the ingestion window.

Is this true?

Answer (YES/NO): NO